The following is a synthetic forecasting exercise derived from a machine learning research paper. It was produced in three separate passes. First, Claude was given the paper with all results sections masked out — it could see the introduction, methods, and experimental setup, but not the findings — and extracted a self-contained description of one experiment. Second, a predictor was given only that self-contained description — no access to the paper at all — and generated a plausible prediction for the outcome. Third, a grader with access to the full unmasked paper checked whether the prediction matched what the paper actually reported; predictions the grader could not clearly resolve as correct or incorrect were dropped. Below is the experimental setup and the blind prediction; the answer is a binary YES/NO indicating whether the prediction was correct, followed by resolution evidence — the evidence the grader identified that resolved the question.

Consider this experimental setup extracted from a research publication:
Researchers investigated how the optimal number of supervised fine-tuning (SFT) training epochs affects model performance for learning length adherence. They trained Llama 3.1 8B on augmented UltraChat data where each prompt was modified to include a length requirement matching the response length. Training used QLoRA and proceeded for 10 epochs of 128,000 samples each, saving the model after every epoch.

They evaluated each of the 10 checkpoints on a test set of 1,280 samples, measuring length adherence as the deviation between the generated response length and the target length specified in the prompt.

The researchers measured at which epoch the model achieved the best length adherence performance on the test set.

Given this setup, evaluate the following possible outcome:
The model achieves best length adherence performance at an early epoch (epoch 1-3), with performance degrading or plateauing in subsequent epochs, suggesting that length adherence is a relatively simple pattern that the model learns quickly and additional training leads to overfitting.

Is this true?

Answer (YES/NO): NO